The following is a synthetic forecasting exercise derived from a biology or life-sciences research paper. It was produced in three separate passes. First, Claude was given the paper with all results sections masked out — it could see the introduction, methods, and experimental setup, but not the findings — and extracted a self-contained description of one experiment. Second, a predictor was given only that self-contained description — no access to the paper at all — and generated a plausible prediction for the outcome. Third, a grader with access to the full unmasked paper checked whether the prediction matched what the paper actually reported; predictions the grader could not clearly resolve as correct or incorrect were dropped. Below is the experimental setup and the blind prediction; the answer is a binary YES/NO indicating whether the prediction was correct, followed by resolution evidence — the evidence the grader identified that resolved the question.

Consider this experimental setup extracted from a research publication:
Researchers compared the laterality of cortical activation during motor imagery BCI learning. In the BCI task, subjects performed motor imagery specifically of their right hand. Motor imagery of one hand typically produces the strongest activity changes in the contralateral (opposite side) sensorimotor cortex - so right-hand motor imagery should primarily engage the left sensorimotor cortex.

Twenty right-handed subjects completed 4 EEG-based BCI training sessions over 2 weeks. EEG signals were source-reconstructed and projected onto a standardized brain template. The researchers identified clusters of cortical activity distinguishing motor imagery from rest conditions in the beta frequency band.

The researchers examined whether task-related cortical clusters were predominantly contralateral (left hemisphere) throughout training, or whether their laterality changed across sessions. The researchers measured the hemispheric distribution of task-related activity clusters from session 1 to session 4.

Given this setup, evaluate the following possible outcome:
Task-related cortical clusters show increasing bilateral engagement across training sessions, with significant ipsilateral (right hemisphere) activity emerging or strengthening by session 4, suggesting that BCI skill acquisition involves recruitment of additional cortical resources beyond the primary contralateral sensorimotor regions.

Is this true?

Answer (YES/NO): NO